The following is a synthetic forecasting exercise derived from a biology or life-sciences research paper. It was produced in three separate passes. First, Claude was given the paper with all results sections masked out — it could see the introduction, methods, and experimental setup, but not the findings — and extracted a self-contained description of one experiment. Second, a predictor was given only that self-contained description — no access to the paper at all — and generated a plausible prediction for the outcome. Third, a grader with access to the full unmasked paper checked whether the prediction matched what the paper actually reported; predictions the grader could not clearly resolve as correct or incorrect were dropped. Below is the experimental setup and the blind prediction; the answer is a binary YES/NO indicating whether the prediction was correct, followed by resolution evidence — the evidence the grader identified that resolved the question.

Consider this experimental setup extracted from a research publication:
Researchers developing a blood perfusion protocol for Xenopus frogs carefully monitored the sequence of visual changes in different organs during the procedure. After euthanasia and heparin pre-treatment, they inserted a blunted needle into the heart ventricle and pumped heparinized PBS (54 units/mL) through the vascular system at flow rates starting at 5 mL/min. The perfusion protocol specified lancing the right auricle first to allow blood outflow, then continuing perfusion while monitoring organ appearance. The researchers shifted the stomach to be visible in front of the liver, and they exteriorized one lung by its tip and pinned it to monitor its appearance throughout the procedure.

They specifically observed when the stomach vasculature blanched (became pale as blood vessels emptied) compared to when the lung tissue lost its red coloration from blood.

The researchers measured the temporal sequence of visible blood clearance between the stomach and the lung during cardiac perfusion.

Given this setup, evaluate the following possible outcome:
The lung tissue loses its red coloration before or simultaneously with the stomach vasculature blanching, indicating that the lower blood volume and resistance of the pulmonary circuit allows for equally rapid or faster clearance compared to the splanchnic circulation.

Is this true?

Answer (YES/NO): NO